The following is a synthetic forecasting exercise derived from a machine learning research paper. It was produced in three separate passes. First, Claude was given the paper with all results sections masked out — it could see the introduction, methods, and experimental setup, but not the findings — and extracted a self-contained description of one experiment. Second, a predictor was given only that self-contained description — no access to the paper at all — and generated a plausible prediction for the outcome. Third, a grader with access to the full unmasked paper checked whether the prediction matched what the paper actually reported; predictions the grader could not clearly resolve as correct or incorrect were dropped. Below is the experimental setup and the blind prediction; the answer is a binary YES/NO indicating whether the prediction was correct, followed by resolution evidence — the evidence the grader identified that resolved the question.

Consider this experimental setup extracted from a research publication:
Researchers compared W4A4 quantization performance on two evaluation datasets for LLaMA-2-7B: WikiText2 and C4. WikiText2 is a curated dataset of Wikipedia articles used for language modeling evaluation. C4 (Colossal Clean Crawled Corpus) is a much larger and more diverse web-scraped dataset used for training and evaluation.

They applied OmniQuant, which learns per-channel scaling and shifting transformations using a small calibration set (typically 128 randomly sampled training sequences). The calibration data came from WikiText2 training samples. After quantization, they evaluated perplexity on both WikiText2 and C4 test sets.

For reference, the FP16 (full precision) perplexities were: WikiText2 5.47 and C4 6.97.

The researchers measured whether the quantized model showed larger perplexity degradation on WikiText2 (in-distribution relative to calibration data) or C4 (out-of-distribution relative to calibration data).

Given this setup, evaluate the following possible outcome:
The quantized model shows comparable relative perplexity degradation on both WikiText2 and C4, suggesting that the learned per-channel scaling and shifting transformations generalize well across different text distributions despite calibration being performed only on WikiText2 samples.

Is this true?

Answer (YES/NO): YES